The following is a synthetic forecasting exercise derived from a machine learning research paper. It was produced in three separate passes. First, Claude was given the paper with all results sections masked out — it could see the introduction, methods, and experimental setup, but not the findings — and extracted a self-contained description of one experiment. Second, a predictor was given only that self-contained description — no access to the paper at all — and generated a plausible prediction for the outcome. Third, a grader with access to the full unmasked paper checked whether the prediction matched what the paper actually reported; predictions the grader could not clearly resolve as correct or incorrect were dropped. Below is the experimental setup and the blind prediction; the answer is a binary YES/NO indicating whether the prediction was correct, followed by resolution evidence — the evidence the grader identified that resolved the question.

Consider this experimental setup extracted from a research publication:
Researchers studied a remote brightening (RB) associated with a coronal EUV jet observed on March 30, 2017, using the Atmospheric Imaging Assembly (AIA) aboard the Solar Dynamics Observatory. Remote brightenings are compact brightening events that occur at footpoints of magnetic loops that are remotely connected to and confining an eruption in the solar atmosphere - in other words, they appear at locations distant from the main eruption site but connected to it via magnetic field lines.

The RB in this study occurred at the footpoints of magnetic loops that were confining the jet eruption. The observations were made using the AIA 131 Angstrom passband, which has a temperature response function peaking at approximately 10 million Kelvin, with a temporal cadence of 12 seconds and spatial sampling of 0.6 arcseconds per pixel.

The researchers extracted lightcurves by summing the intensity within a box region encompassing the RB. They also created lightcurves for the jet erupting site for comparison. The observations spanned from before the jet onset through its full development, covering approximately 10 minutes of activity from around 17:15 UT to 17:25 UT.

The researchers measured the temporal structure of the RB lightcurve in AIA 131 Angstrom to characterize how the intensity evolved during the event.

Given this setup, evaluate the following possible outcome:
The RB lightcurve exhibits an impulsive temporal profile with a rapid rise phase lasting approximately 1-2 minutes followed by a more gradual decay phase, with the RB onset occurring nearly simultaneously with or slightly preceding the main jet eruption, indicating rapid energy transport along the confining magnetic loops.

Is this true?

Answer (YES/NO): NO